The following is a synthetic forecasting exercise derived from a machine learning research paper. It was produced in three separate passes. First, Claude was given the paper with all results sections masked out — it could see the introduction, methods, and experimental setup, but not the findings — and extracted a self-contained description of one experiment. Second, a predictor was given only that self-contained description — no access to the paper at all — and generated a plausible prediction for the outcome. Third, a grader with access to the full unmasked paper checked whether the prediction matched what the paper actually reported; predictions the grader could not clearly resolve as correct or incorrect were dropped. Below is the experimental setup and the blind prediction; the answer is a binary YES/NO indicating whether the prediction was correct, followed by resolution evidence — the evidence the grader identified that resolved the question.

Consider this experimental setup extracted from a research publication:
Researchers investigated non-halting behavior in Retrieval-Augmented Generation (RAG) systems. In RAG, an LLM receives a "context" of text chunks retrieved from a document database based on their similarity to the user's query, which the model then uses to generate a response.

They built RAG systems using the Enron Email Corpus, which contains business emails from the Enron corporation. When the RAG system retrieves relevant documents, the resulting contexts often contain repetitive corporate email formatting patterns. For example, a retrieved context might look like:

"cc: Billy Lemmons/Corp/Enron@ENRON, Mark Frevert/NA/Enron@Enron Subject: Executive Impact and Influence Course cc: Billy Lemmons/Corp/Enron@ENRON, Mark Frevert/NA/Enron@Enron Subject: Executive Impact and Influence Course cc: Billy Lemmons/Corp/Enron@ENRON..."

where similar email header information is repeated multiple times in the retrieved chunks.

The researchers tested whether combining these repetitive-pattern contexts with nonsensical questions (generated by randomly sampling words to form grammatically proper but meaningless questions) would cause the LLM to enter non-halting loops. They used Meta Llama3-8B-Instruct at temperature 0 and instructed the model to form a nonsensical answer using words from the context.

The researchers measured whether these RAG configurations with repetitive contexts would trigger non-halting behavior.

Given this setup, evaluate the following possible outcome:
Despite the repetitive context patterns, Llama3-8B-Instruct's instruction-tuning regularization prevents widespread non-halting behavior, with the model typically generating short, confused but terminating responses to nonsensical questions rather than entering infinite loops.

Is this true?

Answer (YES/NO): NO